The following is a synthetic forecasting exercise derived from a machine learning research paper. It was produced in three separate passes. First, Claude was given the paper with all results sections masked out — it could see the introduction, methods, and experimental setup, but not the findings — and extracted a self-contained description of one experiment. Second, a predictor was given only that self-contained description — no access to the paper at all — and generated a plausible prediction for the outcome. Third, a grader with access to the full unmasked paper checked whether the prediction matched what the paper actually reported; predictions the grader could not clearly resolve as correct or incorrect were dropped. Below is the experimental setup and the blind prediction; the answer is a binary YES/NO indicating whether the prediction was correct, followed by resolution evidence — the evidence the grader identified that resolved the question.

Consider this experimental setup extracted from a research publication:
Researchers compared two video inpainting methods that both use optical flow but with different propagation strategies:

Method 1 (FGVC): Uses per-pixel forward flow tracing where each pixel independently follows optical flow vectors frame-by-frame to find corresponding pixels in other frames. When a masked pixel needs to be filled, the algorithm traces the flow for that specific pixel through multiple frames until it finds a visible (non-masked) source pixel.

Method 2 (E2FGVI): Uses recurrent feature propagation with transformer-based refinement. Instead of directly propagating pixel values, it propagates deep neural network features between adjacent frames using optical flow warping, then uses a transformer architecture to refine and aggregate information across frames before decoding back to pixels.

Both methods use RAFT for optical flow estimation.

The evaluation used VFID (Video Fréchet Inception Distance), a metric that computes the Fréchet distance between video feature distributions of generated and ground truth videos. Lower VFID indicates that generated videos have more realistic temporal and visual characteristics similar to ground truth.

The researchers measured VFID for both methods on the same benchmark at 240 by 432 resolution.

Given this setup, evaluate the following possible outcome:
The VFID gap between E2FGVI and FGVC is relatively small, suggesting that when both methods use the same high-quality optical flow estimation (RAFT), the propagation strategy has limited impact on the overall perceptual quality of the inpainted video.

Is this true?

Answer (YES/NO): NO